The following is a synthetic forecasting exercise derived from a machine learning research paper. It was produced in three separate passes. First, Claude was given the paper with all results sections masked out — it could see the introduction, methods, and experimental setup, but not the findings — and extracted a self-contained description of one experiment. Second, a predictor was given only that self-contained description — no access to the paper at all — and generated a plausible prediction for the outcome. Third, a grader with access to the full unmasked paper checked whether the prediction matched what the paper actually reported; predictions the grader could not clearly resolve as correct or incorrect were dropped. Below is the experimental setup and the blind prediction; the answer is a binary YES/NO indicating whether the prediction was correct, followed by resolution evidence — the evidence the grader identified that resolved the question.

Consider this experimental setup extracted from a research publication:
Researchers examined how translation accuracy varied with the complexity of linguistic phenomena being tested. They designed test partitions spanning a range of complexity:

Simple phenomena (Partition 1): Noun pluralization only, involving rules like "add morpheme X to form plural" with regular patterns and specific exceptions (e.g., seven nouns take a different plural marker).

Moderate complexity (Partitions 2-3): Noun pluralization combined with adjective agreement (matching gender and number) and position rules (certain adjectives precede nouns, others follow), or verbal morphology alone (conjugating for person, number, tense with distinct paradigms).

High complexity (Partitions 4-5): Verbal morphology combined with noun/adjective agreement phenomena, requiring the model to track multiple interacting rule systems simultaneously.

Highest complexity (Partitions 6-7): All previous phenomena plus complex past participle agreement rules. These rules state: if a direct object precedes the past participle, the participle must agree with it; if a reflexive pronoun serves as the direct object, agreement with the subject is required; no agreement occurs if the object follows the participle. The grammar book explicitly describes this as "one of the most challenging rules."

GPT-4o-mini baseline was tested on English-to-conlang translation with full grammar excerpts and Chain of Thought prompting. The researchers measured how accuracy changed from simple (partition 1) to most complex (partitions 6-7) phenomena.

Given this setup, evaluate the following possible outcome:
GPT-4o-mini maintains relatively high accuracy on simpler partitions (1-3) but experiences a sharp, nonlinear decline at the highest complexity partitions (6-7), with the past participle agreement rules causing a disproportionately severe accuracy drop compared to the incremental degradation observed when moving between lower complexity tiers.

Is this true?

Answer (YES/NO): NO